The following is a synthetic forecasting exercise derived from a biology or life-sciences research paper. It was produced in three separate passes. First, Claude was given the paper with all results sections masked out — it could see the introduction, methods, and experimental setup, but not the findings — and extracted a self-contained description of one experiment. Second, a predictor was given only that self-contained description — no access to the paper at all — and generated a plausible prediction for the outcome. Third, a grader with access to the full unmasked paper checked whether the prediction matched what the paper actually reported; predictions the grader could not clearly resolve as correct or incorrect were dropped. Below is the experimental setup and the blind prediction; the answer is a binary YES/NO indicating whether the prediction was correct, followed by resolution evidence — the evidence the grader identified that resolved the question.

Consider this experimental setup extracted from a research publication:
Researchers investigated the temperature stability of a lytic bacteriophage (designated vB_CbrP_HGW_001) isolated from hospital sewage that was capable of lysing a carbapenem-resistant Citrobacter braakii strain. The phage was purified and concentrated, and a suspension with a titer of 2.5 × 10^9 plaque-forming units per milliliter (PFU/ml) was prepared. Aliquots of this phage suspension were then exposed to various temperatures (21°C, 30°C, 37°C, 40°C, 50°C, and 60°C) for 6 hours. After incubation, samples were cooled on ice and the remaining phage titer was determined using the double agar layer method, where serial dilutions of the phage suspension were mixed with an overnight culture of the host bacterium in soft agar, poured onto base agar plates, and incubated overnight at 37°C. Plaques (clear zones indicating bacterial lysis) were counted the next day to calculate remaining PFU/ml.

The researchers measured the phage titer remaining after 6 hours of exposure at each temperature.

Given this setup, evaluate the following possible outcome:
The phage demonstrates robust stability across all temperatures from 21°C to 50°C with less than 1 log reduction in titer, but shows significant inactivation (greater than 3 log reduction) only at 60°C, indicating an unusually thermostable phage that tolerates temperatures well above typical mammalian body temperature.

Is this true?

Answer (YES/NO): NO